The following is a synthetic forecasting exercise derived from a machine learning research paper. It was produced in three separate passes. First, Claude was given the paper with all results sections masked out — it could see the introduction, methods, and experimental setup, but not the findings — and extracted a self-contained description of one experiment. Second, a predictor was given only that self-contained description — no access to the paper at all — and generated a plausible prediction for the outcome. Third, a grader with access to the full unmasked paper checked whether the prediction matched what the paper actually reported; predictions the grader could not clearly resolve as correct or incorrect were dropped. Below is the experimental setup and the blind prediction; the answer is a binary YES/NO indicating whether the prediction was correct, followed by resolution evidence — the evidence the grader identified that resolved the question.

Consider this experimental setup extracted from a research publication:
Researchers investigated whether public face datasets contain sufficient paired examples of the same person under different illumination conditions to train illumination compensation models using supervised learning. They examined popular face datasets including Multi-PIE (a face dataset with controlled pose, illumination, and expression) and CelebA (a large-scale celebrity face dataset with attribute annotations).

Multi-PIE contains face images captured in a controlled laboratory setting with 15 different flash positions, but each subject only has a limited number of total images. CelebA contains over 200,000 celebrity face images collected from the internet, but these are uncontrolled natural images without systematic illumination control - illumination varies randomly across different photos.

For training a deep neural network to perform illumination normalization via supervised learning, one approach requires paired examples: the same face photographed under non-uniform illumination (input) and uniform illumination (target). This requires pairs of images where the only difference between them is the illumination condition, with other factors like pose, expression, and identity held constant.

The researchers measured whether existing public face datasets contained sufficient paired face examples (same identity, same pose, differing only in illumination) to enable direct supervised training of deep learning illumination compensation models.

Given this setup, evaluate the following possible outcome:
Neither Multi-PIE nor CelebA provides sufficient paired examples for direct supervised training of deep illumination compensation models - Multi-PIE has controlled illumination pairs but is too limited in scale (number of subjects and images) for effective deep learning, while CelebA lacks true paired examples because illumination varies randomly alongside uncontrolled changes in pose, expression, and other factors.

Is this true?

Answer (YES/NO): YES